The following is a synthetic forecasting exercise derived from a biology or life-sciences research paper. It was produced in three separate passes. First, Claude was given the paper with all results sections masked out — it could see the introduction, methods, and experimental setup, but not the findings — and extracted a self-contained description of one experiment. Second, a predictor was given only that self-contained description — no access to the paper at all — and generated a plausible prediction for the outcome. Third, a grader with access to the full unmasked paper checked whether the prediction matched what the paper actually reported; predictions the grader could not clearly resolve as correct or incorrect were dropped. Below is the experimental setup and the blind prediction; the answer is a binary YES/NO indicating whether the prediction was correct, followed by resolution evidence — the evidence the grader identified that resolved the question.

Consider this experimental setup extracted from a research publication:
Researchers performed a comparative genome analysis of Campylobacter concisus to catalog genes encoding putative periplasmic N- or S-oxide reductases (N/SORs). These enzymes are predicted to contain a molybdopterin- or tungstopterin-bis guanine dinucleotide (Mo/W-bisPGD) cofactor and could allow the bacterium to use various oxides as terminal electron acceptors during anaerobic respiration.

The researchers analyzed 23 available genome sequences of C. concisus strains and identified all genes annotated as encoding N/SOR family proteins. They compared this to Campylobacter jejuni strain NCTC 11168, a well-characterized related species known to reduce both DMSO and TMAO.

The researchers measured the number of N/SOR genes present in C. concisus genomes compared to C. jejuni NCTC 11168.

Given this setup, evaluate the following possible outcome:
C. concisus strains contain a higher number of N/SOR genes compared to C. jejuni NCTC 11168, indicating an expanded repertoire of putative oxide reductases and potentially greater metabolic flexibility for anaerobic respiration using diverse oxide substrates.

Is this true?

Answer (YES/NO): YES